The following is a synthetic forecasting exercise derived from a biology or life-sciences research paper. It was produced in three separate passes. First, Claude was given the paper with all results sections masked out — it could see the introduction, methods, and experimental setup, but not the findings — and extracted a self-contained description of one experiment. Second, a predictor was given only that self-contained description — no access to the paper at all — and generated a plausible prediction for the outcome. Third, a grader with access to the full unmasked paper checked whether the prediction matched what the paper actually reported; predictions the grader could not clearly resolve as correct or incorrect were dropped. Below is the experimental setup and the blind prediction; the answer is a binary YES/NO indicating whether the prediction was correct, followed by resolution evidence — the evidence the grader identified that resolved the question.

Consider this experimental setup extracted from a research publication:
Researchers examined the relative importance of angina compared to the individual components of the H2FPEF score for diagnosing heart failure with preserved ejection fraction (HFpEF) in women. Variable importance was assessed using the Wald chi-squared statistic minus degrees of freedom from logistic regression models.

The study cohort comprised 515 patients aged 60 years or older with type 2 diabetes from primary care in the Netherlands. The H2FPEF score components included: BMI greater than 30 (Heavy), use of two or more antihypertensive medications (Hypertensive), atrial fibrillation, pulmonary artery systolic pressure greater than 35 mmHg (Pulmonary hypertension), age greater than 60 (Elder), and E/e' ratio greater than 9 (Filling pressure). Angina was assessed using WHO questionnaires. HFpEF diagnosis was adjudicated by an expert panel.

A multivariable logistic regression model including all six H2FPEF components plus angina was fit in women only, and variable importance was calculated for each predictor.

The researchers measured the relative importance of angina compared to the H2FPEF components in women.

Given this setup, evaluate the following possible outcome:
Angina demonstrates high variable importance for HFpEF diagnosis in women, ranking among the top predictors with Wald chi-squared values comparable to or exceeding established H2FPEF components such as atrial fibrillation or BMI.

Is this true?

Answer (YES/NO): NO